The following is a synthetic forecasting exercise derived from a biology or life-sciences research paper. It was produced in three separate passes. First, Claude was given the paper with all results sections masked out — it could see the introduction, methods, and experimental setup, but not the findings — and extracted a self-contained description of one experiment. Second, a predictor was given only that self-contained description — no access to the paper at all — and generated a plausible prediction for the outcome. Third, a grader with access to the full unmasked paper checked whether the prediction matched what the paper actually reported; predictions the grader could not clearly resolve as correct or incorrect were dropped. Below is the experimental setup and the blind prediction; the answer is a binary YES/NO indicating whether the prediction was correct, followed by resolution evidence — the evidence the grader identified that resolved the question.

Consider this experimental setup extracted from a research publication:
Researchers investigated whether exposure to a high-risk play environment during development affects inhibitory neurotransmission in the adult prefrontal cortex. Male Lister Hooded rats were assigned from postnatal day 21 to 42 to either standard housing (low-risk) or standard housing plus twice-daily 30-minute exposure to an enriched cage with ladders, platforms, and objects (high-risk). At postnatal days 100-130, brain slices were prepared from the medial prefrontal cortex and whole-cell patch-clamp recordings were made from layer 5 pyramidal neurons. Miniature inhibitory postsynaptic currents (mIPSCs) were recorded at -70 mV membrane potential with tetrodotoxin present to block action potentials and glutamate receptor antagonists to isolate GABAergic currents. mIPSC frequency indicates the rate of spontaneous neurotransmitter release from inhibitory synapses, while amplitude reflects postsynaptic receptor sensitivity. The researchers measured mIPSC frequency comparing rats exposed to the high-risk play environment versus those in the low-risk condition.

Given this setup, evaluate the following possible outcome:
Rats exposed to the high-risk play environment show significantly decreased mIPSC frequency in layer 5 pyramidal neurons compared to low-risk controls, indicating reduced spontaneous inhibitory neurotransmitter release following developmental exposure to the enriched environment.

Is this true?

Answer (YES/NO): NO